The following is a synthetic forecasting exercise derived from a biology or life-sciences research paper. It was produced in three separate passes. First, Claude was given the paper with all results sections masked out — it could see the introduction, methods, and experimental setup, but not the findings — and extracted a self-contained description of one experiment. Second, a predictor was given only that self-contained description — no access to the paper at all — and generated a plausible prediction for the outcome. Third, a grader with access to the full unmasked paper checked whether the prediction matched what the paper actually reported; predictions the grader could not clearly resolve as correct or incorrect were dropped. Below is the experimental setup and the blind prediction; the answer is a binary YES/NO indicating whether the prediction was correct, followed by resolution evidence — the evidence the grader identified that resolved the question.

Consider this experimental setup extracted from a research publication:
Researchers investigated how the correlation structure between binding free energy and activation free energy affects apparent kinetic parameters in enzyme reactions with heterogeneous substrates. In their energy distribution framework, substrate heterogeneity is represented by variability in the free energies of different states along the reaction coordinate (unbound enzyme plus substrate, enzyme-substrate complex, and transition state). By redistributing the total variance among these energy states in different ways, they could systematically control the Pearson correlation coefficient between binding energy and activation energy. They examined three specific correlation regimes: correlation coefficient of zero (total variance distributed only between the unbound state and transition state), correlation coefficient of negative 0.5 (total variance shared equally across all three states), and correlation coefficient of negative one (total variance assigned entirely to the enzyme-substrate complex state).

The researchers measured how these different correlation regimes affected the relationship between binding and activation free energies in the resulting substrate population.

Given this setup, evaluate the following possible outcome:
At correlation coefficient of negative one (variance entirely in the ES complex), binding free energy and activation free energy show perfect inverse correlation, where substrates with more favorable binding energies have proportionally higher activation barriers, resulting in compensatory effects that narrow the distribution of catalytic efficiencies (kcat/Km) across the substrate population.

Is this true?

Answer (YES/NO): YES